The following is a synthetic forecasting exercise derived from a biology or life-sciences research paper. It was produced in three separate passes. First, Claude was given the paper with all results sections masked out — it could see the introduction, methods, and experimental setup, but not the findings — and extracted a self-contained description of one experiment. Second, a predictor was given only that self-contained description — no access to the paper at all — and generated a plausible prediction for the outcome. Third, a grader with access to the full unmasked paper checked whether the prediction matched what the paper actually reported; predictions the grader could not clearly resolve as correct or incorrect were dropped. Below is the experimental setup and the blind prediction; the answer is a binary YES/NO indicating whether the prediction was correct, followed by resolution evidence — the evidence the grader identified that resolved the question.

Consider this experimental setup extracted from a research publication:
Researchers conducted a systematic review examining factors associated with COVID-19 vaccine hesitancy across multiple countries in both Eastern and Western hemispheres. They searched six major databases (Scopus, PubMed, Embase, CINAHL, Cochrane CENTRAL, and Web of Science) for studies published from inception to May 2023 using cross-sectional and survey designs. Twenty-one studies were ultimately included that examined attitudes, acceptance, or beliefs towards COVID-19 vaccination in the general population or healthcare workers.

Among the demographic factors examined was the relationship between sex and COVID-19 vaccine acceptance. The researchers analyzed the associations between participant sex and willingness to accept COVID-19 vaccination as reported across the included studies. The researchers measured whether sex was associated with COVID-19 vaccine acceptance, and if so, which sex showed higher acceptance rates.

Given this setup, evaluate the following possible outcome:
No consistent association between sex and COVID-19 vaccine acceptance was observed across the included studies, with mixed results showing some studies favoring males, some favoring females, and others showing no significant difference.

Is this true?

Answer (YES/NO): NO